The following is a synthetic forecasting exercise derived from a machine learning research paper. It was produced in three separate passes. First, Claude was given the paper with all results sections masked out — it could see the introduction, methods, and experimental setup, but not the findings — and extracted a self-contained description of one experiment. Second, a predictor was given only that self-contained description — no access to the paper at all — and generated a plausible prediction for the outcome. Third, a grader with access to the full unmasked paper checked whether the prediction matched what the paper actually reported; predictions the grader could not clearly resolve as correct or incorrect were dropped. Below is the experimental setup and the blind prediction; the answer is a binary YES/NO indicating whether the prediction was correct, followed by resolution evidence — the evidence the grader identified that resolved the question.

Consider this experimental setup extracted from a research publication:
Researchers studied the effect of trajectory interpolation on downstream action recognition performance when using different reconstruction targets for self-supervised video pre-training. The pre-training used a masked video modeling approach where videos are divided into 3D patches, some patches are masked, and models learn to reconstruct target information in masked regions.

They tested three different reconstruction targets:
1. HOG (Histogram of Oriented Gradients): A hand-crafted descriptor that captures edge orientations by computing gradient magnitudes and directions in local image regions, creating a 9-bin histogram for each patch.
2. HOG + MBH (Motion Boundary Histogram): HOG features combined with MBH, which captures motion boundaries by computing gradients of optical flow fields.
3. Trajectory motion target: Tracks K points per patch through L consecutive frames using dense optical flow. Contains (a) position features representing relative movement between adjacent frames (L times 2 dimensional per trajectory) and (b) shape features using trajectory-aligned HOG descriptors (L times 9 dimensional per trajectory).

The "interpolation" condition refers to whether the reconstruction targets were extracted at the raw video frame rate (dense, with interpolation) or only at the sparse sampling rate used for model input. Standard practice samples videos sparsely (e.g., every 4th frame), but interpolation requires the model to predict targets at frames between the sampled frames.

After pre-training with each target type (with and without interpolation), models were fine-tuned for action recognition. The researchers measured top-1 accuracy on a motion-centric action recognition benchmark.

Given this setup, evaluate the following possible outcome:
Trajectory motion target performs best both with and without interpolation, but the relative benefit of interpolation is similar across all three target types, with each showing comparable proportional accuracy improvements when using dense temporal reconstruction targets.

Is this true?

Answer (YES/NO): NO